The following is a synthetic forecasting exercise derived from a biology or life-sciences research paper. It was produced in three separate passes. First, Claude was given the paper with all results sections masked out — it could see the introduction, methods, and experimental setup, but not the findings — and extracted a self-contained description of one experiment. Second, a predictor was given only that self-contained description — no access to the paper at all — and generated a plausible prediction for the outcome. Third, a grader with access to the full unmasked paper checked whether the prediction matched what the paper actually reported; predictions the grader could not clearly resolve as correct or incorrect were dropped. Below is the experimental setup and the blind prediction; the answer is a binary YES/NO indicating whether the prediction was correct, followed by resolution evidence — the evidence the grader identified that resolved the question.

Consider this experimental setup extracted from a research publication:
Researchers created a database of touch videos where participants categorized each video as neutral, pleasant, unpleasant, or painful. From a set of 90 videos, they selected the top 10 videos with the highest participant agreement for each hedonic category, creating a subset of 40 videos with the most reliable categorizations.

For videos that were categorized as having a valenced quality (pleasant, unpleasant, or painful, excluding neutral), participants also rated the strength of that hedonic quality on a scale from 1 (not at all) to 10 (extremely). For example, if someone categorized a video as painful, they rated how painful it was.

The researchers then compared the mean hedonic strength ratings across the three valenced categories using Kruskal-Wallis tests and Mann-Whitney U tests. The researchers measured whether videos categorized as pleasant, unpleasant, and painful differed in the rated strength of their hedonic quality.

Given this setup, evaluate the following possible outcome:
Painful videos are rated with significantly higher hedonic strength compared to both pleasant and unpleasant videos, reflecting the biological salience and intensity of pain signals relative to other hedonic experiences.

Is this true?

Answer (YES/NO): NO